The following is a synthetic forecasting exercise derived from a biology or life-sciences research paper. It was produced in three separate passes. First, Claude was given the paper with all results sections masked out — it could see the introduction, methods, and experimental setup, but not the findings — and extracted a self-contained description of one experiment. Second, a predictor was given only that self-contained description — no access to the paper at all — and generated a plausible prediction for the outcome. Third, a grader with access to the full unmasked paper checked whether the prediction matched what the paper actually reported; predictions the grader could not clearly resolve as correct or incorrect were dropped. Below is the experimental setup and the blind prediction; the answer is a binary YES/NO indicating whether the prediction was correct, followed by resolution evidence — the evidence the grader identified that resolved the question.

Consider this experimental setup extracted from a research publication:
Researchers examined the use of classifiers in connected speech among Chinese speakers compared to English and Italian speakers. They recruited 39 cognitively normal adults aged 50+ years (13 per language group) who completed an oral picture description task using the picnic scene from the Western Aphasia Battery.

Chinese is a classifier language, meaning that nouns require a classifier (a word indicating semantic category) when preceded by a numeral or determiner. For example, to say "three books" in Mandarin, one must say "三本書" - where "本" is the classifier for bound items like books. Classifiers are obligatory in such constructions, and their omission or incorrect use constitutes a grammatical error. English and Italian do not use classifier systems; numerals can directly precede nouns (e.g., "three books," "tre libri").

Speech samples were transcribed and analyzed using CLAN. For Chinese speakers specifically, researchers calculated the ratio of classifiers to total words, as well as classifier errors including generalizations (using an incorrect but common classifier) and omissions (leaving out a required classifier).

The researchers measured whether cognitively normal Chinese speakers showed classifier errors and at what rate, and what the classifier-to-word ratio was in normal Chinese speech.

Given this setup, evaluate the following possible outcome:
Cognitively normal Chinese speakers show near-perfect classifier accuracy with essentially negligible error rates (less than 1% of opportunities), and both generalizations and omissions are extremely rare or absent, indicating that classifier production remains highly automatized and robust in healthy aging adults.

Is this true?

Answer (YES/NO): YES